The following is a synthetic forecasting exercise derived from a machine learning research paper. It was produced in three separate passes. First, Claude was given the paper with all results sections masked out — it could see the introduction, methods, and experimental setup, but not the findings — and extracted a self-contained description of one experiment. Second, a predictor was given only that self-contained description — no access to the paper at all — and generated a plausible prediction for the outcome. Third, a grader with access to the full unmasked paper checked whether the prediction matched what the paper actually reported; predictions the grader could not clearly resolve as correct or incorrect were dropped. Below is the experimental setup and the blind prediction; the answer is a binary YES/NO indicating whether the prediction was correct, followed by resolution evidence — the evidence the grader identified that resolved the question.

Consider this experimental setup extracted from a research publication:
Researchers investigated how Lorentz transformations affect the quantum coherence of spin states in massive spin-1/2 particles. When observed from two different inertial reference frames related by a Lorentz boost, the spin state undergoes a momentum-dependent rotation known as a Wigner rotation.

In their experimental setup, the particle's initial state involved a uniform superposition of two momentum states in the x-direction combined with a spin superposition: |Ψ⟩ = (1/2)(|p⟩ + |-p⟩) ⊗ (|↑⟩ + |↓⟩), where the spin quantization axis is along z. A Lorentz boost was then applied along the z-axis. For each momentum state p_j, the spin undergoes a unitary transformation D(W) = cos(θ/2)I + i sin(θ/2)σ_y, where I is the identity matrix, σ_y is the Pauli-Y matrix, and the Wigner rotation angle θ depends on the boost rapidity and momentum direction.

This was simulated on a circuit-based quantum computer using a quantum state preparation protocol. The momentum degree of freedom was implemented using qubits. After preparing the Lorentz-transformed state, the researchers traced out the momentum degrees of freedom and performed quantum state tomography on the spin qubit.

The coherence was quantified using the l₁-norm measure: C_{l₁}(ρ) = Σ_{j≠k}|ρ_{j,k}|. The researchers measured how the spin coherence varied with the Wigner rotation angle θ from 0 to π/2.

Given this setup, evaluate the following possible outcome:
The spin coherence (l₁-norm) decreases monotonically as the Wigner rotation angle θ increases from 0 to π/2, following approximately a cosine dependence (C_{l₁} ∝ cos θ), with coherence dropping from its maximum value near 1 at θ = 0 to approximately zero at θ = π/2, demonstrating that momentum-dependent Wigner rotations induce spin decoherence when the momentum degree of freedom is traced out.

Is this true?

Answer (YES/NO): YES